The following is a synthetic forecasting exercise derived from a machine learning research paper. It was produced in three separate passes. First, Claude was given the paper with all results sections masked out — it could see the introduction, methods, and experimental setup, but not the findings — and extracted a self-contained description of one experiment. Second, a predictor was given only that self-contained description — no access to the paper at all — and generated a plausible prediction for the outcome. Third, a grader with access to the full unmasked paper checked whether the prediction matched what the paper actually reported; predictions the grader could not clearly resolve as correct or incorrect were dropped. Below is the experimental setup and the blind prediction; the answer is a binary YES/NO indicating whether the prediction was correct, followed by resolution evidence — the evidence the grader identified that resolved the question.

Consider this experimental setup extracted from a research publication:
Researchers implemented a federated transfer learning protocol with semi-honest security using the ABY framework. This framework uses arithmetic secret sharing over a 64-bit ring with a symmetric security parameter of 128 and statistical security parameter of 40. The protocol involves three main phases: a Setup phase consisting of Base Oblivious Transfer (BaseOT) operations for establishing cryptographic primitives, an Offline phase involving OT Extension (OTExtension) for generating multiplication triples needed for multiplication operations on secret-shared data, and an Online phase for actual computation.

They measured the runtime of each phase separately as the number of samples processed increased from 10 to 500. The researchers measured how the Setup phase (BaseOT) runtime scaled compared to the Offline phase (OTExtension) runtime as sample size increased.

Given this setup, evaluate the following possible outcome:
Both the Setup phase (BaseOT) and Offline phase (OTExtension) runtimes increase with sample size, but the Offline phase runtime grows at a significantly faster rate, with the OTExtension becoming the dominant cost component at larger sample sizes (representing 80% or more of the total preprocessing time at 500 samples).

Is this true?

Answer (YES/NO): NO